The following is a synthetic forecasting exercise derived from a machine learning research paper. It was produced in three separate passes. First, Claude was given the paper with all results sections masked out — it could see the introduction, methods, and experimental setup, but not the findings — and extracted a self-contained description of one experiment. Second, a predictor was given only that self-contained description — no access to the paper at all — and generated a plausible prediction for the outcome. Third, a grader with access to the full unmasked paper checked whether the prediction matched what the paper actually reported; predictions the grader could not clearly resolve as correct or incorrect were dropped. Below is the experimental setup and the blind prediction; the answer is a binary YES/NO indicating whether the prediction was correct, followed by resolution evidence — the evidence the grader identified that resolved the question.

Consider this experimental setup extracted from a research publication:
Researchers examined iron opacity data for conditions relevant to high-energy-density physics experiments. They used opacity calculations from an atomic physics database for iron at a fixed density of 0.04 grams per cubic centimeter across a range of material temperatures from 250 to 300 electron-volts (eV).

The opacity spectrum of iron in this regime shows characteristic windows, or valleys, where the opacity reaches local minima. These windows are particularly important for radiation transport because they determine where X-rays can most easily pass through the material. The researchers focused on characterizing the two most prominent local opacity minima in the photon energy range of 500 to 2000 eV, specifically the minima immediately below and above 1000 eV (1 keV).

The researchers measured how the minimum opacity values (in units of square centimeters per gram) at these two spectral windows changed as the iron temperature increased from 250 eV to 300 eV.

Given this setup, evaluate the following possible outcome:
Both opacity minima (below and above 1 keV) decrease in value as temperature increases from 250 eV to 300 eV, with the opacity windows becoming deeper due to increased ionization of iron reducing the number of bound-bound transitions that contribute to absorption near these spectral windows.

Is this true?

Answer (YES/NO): YES